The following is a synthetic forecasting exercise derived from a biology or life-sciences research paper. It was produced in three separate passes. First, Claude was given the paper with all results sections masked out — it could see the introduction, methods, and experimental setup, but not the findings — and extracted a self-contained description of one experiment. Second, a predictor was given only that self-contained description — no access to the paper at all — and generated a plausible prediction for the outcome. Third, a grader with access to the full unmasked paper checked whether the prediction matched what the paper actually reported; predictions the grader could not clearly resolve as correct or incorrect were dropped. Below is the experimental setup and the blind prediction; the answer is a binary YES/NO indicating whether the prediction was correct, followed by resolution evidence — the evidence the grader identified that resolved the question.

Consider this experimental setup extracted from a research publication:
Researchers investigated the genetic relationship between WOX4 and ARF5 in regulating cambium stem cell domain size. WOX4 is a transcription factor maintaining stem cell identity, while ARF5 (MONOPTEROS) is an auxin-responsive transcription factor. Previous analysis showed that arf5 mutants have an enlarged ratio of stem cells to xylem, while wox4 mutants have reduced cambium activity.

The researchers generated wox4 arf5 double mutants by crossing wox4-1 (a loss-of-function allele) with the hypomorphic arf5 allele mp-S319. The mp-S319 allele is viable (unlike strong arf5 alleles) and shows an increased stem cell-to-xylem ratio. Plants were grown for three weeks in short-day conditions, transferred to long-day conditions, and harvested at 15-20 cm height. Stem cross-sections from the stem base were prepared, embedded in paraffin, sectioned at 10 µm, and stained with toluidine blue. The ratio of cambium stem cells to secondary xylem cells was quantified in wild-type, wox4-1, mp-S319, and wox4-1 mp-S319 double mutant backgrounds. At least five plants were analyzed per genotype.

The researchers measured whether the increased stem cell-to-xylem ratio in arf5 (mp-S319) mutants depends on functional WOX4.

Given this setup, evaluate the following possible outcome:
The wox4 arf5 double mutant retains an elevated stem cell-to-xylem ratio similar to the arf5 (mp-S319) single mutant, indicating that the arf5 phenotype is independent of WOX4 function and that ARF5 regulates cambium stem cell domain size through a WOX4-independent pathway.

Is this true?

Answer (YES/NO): NO